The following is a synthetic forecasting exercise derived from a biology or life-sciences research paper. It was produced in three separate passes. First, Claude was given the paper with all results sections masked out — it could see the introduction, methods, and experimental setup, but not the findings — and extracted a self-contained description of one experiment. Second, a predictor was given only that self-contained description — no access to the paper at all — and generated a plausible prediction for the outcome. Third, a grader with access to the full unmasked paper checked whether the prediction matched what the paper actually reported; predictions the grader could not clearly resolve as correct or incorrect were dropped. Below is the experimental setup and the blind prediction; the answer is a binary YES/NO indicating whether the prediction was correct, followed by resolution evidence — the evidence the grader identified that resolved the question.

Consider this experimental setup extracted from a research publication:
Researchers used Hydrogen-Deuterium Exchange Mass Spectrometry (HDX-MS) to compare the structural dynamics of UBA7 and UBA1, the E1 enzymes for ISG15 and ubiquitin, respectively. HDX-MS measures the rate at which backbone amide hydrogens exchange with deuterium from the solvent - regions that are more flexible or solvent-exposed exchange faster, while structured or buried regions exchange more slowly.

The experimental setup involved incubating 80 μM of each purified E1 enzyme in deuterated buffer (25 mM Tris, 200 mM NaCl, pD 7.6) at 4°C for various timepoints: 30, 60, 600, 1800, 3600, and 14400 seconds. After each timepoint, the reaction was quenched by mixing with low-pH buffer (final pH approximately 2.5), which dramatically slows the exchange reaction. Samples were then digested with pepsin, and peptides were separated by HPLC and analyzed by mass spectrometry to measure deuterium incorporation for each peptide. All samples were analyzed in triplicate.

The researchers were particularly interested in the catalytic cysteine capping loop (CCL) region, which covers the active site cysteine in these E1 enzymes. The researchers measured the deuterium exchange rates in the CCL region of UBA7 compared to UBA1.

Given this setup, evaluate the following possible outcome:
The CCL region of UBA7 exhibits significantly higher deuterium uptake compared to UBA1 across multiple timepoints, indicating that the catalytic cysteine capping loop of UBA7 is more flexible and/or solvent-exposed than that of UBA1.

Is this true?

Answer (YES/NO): YES